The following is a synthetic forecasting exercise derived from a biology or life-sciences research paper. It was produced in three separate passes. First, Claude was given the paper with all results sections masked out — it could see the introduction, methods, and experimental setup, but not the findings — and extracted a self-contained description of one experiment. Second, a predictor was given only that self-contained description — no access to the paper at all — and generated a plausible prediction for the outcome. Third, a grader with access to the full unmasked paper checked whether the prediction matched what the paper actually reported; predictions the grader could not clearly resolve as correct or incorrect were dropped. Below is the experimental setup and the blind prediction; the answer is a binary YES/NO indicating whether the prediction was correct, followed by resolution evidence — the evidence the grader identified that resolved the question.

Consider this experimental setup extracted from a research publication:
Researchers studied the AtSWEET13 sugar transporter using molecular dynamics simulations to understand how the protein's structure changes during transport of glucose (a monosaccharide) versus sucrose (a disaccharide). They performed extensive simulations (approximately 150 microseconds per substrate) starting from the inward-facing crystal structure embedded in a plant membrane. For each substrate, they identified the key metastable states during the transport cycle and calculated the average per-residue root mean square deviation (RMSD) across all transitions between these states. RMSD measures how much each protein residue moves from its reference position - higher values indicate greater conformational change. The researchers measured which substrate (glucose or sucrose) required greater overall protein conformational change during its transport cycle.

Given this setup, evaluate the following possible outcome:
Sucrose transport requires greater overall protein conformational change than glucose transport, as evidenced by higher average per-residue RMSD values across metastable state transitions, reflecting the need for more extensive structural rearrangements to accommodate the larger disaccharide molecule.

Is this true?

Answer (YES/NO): NO